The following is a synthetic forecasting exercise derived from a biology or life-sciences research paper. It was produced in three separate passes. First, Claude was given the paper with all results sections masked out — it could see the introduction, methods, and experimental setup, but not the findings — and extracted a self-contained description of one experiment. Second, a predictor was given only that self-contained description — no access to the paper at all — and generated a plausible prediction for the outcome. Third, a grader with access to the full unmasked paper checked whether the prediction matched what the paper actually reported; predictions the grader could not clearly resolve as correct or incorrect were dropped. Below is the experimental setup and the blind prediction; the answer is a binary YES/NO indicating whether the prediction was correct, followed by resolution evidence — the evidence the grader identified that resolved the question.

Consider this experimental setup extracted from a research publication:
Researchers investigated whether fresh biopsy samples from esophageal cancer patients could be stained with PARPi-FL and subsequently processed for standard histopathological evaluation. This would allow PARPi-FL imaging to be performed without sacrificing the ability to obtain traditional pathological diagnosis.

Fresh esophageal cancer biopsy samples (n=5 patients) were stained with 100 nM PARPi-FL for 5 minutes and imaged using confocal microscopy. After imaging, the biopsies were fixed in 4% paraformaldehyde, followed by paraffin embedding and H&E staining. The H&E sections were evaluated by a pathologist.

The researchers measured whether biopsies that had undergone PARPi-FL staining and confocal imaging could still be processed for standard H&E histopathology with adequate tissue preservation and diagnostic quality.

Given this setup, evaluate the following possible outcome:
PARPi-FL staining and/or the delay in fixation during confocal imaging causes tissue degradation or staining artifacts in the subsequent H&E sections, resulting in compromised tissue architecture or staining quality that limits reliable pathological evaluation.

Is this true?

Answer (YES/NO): NO